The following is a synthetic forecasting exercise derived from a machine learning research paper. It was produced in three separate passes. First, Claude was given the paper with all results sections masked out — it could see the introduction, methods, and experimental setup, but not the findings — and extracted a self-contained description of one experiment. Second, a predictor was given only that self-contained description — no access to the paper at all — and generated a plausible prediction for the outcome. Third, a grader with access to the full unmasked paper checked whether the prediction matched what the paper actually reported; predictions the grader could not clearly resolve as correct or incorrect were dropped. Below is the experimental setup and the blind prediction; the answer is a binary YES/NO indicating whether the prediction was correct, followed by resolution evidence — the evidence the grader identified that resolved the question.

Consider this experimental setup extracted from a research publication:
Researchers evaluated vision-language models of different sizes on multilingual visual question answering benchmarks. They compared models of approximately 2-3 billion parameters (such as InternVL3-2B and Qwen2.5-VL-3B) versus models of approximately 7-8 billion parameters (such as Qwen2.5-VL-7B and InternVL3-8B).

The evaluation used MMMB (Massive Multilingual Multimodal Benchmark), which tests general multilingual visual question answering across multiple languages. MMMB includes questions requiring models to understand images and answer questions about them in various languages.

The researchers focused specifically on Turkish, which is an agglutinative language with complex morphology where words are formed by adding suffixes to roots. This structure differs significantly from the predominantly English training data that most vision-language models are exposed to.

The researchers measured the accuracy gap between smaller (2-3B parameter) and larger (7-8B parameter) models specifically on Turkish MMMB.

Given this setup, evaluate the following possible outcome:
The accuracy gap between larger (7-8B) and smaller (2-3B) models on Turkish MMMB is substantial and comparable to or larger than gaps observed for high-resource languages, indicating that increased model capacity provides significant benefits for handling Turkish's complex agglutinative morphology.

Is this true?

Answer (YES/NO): YES